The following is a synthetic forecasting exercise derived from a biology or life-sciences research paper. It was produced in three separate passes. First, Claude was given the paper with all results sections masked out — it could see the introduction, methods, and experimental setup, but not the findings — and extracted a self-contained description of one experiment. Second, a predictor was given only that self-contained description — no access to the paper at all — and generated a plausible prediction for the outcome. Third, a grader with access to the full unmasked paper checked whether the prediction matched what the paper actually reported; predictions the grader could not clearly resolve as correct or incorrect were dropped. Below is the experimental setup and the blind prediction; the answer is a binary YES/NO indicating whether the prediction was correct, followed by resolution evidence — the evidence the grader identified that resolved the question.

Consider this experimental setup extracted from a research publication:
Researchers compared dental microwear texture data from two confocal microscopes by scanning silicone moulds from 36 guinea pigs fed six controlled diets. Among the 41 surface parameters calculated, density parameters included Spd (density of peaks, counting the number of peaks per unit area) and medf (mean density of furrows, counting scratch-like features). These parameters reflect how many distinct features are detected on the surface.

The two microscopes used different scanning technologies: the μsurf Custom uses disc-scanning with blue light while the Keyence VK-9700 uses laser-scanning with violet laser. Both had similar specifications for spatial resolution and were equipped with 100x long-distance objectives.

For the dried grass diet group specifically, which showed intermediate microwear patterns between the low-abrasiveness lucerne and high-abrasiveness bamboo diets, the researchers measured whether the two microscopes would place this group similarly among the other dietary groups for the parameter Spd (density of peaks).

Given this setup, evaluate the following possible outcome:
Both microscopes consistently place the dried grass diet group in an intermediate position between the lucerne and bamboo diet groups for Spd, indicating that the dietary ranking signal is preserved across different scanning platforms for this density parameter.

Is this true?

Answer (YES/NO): NO